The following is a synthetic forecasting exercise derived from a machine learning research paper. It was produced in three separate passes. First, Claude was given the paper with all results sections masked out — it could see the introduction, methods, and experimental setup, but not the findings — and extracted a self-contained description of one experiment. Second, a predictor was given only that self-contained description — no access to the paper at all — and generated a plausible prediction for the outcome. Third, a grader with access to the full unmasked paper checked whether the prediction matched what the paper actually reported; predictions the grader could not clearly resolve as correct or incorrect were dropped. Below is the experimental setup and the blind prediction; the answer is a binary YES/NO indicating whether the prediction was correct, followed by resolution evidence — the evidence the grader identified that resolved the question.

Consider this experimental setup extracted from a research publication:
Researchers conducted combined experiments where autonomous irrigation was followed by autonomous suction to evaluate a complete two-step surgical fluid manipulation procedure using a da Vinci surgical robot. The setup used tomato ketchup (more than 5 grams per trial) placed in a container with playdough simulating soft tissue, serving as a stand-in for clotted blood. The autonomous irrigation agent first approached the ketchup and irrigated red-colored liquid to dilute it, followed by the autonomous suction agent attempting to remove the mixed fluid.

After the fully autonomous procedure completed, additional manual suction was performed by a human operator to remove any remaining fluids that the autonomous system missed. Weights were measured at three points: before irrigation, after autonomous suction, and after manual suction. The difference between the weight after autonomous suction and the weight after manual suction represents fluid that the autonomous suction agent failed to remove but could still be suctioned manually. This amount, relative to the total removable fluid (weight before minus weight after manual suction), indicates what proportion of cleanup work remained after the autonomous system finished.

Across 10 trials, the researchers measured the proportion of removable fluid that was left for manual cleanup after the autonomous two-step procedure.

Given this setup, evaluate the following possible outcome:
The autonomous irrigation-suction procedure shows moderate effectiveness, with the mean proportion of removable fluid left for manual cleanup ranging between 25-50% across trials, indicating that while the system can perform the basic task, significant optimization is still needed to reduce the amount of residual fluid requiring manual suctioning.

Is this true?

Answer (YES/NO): NO